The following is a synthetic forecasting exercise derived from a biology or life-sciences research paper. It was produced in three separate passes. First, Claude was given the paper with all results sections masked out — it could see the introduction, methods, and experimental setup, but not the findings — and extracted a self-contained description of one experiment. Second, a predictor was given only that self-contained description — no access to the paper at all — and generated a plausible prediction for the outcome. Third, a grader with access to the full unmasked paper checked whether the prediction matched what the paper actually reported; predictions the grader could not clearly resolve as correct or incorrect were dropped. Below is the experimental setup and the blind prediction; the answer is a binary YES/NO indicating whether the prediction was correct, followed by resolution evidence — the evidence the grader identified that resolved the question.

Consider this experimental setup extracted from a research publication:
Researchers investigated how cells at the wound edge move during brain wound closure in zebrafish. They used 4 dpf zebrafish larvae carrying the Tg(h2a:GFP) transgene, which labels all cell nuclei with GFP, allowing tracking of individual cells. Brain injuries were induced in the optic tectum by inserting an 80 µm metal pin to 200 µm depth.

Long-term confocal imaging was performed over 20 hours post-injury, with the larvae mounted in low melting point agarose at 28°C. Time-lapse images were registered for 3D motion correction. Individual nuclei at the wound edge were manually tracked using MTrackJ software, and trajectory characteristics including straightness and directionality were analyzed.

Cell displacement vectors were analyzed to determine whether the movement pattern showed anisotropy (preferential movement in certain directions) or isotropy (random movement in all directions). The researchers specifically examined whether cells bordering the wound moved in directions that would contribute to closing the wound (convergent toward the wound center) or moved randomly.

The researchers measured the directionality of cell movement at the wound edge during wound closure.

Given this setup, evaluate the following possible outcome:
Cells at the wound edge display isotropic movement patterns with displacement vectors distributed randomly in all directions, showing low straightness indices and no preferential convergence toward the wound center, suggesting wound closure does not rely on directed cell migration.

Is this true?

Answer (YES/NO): NO